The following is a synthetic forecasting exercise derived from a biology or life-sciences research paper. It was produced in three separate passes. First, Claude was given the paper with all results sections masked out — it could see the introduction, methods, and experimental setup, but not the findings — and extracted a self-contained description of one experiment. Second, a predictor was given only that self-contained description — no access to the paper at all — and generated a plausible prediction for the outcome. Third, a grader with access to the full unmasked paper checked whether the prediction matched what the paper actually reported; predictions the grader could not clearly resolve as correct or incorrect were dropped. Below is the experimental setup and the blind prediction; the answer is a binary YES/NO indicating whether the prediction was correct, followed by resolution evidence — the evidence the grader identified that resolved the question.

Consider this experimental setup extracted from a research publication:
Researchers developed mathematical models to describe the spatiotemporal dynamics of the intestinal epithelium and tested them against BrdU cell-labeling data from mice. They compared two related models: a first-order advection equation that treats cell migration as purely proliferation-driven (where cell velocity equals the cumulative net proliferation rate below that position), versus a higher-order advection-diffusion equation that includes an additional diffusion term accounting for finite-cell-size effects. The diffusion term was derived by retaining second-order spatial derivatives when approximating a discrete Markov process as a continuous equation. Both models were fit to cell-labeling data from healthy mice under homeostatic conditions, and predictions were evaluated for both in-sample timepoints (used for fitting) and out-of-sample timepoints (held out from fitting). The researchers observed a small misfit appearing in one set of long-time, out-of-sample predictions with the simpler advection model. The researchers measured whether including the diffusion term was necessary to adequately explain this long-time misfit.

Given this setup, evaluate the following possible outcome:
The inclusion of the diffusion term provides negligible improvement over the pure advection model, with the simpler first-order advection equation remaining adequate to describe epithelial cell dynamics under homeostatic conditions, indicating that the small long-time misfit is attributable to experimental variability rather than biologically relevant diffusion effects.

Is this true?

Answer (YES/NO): NO